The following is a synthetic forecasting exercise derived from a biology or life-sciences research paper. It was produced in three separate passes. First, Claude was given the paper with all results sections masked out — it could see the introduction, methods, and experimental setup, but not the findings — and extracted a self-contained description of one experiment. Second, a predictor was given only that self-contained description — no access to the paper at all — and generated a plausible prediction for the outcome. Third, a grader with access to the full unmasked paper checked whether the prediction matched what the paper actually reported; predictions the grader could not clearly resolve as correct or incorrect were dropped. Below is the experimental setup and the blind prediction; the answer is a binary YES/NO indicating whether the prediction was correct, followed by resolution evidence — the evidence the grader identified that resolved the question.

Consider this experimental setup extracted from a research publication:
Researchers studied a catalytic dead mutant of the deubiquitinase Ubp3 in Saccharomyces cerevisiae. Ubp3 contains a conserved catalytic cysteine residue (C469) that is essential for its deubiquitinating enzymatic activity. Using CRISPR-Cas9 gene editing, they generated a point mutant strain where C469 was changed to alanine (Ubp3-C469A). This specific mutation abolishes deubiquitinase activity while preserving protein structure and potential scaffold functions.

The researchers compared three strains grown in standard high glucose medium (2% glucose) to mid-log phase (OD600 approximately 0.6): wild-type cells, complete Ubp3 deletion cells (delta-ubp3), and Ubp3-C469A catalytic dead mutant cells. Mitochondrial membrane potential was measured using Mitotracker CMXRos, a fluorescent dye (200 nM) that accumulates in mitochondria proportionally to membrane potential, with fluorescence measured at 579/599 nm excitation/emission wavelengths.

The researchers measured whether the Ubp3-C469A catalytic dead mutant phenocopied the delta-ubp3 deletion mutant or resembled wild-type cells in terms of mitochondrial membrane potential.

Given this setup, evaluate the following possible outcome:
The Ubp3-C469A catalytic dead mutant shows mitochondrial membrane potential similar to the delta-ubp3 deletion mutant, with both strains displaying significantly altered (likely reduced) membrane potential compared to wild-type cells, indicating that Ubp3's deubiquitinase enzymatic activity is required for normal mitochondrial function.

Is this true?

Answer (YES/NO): NO